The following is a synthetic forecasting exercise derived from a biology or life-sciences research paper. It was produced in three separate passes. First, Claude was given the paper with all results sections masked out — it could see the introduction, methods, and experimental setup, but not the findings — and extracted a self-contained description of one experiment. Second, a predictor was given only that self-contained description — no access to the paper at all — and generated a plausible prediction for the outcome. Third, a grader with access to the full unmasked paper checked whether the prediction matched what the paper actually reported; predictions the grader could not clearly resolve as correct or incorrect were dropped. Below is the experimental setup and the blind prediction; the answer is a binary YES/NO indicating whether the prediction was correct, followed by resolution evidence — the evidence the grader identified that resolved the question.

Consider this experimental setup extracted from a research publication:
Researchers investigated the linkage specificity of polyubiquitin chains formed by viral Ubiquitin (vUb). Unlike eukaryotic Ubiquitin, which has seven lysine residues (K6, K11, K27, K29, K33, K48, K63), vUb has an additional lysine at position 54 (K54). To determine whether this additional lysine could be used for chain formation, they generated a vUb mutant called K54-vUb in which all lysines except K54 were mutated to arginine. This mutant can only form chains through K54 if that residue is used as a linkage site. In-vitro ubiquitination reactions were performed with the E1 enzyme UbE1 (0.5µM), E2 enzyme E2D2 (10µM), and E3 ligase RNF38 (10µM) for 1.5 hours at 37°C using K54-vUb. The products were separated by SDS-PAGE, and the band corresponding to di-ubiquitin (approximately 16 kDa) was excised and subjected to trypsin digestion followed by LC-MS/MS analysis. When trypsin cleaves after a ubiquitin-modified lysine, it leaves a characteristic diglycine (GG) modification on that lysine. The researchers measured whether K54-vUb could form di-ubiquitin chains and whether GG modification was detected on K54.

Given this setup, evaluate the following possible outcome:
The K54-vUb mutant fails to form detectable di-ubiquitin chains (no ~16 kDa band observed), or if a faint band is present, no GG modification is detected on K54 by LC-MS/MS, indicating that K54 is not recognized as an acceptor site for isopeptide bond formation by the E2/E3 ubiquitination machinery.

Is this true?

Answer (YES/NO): NO